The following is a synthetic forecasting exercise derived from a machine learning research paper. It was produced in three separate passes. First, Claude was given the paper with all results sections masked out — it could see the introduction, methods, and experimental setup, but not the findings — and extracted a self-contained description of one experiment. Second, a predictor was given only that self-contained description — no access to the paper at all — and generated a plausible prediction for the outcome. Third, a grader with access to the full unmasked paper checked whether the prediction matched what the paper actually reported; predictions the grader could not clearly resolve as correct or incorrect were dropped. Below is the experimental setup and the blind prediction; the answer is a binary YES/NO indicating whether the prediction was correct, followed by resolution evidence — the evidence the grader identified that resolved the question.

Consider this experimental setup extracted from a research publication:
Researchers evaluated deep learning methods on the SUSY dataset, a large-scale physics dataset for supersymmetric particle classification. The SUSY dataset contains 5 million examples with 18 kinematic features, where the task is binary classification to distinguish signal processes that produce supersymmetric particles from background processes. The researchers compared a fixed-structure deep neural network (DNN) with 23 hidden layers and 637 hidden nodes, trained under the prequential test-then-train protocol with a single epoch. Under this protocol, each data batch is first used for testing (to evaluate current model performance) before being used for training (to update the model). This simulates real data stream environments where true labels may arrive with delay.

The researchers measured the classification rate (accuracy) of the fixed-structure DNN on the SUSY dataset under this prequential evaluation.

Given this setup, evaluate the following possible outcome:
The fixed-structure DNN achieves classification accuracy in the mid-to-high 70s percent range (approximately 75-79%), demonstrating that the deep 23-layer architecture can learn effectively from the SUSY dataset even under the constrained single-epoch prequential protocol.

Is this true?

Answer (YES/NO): NO